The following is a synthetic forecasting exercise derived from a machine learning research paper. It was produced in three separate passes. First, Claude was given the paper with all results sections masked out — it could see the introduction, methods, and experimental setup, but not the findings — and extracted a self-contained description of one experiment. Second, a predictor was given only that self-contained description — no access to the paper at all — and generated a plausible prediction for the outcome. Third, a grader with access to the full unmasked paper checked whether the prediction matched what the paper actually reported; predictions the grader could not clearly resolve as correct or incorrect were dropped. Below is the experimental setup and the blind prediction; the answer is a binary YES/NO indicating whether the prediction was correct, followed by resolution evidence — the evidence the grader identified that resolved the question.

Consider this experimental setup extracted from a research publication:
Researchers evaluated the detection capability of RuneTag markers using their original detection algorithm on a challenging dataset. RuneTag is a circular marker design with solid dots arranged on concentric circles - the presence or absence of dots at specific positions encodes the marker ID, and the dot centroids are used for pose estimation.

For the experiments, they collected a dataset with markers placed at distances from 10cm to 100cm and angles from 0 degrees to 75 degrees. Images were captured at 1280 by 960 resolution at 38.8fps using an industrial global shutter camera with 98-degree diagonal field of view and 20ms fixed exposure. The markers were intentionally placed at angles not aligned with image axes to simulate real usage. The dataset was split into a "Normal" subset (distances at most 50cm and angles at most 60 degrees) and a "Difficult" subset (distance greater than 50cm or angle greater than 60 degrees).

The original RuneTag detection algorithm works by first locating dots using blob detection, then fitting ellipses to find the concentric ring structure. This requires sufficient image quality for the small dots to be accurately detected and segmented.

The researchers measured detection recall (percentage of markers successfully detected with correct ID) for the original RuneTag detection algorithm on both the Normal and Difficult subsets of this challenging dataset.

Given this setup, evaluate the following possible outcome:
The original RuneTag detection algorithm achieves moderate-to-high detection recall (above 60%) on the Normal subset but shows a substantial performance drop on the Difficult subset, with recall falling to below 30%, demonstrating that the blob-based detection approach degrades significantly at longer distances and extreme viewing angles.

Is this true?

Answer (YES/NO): NO